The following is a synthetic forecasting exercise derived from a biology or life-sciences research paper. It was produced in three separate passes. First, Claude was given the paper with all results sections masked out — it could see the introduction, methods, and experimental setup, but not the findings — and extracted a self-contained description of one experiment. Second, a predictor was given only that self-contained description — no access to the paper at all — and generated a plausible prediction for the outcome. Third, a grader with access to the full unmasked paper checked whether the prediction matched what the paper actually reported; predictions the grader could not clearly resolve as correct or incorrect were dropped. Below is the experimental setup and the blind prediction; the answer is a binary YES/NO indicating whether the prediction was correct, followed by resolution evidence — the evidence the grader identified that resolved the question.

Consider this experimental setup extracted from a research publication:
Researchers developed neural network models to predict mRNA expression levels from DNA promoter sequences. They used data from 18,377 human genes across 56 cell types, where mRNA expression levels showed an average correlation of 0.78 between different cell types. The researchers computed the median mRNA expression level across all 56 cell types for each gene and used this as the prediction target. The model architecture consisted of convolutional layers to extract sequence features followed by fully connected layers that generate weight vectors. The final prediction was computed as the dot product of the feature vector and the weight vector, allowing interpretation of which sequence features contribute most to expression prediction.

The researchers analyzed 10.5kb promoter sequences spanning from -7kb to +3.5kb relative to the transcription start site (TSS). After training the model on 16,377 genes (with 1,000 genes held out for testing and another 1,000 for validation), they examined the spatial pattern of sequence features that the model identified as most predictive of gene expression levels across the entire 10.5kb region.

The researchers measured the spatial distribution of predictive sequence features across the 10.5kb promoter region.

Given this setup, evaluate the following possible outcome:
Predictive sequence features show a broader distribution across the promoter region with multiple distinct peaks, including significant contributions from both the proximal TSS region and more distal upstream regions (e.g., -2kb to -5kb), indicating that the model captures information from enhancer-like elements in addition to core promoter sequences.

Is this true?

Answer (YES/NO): YES